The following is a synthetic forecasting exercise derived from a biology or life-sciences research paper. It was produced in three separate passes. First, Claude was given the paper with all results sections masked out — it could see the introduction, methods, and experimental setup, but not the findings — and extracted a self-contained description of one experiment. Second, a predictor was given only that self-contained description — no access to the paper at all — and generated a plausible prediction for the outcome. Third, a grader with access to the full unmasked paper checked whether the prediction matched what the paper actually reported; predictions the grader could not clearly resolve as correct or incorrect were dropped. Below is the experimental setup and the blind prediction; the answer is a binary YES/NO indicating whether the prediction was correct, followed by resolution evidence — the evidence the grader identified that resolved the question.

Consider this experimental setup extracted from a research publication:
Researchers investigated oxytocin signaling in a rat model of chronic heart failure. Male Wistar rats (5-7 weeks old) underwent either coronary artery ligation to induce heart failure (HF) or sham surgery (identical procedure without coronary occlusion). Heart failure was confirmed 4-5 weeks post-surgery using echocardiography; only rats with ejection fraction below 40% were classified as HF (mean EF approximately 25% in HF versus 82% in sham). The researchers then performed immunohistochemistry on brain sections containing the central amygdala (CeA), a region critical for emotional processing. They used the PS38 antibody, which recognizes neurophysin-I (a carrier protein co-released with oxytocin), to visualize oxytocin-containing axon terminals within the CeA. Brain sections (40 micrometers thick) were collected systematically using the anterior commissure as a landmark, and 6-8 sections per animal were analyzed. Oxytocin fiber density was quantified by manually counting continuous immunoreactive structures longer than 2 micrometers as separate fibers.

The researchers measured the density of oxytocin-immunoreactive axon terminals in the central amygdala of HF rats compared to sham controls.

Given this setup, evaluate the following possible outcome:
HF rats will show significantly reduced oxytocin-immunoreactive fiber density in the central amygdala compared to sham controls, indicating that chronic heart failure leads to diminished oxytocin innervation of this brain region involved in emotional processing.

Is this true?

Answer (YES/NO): NO